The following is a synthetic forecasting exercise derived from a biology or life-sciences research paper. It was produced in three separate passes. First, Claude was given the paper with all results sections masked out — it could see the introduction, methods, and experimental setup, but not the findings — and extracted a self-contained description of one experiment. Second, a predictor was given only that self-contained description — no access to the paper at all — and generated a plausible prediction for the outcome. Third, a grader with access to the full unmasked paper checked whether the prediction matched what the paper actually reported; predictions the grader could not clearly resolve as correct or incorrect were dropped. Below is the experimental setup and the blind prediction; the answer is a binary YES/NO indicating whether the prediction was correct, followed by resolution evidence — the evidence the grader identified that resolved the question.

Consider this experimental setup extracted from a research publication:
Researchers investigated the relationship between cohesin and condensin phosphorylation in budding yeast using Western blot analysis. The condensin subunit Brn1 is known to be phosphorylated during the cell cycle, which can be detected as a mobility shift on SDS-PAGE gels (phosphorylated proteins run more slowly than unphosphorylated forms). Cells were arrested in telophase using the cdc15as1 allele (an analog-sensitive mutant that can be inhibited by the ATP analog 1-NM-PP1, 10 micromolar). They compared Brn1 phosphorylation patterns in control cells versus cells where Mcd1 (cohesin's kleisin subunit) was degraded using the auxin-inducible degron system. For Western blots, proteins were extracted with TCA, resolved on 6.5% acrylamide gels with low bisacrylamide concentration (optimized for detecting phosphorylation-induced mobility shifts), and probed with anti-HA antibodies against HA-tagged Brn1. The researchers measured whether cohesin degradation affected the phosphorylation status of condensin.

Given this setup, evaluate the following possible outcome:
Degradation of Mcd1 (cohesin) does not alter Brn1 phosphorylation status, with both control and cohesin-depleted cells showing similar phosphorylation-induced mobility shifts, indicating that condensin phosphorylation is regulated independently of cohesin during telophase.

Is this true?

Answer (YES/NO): NO